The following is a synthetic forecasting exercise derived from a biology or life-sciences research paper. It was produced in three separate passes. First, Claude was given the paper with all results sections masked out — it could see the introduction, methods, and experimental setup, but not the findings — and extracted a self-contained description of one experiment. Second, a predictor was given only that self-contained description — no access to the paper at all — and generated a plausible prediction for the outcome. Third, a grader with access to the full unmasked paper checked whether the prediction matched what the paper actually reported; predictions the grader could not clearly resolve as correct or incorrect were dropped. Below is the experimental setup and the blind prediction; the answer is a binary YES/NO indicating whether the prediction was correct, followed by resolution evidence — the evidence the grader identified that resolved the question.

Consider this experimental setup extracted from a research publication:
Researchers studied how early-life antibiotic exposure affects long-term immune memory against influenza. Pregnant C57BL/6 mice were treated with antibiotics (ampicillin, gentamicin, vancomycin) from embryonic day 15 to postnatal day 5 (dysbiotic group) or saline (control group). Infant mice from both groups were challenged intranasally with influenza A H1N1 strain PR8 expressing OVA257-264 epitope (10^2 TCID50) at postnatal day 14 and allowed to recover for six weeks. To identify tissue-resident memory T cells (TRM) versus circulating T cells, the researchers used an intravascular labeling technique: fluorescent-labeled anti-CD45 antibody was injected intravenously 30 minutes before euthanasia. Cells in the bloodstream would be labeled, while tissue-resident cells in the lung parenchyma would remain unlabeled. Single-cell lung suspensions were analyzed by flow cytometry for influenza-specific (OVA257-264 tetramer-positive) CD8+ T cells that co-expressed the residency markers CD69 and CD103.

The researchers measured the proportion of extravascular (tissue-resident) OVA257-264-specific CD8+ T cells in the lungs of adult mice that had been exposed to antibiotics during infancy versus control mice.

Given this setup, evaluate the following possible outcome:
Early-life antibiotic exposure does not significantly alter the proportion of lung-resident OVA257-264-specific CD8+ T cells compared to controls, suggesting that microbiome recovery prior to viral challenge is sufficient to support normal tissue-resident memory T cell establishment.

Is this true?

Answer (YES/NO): NO